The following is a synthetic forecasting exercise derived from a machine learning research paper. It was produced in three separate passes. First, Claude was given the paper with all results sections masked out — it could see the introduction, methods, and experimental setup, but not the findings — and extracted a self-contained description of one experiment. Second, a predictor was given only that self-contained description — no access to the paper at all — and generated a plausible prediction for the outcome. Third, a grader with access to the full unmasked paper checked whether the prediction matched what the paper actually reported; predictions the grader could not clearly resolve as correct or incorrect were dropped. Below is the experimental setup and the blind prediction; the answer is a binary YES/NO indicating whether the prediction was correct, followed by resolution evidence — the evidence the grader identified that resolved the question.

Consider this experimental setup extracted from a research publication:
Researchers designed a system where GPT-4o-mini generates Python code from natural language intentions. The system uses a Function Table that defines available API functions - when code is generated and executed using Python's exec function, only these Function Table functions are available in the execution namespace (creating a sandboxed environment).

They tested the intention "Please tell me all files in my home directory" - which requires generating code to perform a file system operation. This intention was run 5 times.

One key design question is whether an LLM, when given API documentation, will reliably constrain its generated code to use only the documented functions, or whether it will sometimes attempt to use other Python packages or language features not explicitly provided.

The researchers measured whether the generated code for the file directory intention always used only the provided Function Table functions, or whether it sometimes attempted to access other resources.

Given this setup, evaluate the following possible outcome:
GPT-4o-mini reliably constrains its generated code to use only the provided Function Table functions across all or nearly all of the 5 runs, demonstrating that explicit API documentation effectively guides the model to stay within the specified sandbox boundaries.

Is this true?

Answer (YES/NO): NO